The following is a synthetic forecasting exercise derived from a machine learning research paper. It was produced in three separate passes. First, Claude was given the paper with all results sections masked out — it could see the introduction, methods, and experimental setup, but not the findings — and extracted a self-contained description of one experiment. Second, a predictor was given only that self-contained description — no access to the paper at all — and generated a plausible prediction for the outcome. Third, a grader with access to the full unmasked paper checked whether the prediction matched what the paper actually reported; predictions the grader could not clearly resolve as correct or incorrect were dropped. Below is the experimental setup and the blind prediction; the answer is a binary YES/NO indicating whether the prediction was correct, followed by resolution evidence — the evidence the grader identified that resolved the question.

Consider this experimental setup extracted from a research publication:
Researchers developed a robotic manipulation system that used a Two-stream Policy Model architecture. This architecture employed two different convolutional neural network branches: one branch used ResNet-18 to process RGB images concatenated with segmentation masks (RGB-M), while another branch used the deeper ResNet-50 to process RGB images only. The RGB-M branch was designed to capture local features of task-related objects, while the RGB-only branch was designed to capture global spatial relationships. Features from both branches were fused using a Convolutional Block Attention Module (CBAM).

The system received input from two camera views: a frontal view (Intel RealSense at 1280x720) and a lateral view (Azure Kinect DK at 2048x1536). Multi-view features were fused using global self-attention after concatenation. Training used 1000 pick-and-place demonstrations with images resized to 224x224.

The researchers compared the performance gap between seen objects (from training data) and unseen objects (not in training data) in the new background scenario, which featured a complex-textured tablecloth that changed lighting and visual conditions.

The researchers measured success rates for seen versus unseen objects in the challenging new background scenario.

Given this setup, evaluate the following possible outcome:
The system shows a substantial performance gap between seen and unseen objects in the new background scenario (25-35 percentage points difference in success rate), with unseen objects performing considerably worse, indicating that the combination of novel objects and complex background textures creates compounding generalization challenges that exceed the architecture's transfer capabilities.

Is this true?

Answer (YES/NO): NO